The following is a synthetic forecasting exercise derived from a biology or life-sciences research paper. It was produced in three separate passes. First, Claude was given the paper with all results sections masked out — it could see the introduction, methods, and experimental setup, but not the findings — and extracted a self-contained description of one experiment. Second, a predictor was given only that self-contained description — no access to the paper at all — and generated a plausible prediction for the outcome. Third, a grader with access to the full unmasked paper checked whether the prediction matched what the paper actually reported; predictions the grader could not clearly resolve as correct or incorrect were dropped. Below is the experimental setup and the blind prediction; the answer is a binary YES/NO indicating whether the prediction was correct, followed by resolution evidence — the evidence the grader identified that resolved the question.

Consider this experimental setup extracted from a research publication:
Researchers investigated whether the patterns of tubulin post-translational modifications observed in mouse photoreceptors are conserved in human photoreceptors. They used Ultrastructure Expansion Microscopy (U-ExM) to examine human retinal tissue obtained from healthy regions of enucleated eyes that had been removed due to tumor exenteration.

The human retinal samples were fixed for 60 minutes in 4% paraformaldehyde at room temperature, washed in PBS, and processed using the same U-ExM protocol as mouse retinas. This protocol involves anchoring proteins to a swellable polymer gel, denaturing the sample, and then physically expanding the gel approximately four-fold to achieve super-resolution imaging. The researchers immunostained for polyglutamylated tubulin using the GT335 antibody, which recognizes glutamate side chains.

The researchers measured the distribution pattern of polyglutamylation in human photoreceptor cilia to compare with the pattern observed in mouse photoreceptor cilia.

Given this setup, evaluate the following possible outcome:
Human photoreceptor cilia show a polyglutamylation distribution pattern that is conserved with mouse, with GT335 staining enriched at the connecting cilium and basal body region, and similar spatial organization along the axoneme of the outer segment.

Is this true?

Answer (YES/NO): YES